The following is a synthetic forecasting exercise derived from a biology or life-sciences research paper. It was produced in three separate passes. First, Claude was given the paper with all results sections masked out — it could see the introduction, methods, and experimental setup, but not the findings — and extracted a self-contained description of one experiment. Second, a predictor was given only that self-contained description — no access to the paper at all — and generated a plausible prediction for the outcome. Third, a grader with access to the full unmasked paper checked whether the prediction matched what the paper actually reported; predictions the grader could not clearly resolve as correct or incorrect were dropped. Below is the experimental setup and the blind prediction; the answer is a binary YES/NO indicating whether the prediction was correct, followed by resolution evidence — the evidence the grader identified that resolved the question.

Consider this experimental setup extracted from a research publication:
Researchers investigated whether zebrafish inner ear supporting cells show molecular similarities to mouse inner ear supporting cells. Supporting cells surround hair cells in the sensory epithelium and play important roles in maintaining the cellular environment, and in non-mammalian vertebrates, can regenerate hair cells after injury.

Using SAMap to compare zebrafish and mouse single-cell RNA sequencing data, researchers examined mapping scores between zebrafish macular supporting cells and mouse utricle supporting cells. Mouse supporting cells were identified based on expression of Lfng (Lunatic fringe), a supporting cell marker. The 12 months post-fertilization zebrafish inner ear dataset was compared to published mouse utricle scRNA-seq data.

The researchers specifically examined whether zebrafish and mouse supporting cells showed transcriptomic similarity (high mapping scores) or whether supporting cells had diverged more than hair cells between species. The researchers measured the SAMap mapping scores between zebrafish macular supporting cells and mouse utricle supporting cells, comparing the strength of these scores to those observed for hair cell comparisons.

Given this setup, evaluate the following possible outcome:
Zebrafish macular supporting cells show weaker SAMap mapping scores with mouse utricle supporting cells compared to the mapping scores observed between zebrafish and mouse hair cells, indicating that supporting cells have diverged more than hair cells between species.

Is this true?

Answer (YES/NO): NO